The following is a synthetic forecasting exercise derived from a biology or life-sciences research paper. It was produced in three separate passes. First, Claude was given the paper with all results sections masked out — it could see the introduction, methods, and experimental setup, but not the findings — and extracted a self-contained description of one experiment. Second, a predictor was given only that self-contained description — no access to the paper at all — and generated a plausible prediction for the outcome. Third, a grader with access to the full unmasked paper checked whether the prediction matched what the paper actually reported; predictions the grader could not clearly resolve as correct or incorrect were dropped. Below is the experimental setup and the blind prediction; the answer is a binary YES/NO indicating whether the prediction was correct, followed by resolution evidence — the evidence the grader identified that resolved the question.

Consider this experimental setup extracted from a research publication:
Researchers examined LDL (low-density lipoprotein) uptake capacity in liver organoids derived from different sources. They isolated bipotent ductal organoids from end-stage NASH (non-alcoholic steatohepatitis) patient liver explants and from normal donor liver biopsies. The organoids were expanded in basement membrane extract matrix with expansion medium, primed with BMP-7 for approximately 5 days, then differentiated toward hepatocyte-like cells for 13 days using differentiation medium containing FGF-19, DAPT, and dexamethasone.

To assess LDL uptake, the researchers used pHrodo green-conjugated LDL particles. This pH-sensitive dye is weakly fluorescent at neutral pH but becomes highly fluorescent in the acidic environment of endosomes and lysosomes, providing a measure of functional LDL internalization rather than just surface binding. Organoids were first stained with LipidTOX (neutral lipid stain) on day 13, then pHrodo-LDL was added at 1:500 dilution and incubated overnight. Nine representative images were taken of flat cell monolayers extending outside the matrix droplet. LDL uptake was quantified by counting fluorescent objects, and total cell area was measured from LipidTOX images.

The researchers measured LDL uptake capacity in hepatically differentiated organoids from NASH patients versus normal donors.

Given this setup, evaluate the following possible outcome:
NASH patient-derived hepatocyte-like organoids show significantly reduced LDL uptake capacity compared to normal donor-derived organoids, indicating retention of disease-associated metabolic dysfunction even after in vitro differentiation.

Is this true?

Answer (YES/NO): YES